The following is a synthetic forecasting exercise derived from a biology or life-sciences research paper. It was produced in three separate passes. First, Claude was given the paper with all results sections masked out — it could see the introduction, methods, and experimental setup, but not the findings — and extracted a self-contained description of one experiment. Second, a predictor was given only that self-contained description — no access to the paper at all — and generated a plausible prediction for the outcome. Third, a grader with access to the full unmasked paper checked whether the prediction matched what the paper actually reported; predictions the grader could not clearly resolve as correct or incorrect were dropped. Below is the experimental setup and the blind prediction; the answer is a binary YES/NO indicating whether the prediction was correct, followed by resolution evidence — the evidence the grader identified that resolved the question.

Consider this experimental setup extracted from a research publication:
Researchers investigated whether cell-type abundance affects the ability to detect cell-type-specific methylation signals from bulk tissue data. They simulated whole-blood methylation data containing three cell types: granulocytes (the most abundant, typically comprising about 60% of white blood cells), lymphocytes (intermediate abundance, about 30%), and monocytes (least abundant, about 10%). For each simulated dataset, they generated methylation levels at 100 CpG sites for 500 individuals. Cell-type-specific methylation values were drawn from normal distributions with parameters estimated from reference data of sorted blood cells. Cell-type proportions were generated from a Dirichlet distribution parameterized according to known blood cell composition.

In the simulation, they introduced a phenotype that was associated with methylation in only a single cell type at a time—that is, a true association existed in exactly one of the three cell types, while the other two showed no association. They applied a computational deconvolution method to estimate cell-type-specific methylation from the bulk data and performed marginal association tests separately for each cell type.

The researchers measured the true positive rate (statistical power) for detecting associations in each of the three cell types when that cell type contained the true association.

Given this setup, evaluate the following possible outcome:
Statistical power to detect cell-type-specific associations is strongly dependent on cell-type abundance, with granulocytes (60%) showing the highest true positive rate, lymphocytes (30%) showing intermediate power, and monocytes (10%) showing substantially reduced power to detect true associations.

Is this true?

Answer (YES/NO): YES